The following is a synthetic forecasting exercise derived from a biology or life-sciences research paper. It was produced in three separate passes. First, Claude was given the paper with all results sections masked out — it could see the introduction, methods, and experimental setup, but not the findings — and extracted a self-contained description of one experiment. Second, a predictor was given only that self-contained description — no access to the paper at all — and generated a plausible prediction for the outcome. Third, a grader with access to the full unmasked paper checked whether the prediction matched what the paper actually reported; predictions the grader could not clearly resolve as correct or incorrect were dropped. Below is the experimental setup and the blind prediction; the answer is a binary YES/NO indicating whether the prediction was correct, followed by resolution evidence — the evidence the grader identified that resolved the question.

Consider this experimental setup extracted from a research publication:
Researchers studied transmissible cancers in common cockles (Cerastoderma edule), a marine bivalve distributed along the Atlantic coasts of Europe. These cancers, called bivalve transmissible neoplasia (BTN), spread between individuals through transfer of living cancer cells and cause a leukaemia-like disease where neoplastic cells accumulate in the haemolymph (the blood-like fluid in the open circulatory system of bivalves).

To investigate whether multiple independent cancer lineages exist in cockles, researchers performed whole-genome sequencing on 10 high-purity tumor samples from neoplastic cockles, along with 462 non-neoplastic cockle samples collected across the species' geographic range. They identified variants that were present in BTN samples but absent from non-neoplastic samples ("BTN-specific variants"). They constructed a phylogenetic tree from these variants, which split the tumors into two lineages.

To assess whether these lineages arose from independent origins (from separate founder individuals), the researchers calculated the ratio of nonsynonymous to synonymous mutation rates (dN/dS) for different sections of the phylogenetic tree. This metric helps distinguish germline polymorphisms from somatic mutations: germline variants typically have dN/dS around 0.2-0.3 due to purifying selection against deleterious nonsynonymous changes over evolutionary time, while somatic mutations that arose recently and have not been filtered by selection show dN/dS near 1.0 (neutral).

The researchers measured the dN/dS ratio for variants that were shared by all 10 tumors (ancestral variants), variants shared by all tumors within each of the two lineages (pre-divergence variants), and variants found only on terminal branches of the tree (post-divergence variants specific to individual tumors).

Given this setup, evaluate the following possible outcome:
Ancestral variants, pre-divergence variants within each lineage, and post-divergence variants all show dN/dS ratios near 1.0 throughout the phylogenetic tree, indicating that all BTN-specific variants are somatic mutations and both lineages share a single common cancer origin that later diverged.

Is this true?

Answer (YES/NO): NO